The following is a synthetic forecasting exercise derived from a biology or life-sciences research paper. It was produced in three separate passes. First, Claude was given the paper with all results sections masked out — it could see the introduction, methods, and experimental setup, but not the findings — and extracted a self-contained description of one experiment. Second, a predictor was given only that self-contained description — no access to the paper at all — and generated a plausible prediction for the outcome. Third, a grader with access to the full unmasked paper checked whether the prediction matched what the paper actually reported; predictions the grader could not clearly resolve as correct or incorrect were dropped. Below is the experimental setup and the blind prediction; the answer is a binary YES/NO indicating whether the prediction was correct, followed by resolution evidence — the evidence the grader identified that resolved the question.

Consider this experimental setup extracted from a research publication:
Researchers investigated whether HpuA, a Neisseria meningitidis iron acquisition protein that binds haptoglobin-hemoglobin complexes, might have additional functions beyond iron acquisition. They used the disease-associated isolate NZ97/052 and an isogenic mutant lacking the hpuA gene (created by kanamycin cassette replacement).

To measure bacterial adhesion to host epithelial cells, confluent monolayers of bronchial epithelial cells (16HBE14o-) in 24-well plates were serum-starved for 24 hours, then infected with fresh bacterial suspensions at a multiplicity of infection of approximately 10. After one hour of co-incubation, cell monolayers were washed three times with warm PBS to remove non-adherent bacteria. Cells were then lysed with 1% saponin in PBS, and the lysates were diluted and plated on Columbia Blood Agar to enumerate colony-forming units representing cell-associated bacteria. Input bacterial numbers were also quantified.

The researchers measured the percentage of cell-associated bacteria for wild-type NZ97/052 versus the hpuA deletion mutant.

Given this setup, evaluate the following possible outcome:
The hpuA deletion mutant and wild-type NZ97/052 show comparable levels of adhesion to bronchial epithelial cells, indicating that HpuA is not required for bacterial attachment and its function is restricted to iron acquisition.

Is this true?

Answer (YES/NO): NO